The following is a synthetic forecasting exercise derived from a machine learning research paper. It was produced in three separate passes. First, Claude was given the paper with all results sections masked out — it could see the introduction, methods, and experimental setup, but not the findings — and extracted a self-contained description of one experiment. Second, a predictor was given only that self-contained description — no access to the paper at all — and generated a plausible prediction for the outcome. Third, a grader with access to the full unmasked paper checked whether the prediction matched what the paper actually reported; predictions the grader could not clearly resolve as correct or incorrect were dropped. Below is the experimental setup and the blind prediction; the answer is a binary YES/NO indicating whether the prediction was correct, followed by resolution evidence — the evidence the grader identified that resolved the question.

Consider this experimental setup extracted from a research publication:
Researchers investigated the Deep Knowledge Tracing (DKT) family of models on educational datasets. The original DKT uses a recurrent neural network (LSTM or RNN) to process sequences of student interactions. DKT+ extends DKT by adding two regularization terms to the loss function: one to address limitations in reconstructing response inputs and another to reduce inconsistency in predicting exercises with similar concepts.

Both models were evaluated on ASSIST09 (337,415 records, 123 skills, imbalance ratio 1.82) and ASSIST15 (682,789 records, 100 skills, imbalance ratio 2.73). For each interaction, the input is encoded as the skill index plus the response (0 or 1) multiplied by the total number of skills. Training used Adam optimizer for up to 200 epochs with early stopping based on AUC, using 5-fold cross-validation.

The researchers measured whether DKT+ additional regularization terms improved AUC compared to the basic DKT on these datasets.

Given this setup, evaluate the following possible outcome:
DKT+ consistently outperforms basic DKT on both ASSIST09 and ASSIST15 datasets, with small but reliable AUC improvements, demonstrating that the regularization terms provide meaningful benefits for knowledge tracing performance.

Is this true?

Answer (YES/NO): YES